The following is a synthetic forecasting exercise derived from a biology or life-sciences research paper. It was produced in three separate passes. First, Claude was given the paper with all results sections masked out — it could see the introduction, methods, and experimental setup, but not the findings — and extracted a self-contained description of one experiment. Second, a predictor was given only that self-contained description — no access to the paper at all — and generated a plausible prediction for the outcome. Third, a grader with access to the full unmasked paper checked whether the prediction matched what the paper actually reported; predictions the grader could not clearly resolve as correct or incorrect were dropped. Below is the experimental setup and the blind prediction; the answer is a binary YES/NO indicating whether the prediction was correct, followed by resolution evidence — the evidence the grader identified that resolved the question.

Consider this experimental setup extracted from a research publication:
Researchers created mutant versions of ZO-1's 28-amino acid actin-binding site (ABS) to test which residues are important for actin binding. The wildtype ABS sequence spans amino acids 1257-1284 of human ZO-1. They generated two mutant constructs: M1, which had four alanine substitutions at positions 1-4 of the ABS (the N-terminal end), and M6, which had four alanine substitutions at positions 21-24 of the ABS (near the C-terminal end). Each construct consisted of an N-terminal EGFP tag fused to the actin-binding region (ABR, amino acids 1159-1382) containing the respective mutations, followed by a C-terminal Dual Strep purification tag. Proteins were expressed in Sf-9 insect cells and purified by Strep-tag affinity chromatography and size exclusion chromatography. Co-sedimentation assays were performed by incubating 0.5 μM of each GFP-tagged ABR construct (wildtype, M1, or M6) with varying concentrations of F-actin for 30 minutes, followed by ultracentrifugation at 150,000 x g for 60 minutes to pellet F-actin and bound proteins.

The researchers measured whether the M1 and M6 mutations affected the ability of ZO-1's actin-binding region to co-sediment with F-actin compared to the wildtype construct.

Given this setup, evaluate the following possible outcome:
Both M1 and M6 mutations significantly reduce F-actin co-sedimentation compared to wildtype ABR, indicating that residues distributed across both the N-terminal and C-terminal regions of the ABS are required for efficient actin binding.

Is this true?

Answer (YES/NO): NO